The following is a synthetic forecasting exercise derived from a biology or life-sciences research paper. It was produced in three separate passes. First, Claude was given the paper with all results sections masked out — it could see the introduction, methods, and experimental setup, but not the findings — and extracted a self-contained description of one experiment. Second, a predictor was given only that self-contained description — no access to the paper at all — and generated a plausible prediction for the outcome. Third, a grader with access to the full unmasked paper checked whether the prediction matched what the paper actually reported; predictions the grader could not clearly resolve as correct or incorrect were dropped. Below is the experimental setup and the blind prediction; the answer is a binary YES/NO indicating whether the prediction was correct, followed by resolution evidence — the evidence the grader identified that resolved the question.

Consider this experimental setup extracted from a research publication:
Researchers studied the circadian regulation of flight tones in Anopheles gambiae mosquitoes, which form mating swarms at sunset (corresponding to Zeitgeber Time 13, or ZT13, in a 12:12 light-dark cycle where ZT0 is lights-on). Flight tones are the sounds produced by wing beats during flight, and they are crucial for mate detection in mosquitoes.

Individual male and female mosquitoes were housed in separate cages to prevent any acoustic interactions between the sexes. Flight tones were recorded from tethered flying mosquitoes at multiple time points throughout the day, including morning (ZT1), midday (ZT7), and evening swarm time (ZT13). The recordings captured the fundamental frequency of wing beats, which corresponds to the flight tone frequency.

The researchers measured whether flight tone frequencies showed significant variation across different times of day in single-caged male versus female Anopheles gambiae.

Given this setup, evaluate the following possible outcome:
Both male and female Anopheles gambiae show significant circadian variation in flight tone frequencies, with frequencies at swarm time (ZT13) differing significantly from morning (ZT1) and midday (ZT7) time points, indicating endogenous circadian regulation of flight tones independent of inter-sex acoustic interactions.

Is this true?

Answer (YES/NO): NO